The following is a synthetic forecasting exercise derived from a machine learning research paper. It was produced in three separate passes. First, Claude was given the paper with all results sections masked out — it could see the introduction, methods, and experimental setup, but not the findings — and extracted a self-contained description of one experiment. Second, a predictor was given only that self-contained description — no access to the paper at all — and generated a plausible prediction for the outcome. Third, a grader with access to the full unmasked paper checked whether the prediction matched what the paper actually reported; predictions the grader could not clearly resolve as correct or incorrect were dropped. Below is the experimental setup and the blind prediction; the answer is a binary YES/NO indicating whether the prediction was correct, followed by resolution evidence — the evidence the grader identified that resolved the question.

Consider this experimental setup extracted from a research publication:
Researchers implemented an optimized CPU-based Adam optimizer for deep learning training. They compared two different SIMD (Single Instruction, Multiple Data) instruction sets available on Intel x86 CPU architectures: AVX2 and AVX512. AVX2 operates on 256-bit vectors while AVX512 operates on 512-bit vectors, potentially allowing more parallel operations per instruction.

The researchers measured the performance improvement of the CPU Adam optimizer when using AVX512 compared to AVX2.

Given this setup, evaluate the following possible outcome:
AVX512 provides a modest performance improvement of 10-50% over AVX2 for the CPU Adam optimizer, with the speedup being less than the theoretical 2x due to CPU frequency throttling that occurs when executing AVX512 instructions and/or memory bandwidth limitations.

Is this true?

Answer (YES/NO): NO